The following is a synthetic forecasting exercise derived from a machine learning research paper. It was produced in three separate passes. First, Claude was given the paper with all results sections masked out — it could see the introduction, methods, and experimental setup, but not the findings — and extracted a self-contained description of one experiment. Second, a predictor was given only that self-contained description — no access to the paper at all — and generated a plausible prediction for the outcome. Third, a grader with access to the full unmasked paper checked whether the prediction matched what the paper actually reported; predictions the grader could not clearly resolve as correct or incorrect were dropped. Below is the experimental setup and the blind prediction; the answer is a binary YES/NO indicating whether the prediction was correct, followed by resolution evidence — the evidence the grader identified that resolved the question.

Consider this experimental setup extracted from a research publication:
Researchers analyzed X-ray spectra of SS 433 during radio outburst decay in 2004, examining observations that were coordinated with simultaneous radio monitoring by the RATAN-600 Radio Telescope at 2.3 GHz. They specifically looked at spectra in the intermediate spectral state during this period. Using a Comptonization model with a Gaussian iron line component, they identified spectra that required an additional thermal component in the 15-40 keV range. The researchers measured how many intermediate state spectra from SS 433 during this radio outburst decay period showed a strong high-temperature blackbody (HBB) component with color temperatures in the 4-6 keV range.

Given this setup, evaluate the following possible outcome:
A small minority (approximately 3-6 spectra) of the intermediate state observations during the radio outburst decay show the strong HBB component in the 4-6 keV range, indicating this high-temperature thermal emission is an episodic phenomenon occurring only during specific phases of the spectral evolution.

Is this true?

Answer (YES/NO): NO